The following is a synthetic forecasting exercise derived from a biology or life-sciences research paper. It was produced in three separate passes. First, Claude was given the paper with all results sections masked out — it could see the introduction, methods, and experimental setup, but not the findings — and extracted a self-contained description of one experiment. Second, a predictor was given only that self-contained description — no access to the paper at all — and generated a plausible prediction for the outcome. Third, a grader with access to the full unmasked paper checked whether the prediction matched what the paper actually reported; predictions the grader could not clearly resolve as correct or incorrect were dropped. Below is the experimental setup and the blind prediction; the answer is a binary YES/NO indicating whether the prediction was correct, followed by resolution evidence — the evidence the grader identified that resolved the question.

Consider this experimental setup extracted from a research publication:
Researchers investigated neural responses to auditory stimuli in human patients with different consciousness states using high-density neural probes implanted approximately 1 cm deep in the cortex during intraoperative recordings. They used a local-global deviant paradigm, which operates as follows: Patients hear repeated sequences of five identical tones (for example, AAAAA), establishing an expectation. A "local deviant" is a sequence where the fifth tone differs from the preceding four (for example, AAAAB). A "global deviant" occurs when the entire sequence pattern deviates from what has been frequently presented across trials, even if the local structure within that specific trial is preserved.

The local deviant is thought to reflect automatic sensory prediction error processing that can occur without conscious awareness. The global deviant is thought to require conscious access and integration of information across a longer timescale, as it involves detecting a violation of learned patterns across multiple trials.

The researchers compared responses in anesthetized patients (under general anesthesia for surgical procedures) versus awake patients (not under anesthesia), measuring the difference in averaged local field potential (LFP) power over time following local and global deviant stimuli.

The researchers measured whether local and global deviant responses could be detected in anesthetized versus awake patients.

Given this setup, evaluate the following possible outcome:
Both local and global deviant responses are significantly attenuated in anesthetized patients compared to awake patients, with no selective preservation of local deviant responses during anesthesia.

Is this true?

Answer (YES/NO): NO